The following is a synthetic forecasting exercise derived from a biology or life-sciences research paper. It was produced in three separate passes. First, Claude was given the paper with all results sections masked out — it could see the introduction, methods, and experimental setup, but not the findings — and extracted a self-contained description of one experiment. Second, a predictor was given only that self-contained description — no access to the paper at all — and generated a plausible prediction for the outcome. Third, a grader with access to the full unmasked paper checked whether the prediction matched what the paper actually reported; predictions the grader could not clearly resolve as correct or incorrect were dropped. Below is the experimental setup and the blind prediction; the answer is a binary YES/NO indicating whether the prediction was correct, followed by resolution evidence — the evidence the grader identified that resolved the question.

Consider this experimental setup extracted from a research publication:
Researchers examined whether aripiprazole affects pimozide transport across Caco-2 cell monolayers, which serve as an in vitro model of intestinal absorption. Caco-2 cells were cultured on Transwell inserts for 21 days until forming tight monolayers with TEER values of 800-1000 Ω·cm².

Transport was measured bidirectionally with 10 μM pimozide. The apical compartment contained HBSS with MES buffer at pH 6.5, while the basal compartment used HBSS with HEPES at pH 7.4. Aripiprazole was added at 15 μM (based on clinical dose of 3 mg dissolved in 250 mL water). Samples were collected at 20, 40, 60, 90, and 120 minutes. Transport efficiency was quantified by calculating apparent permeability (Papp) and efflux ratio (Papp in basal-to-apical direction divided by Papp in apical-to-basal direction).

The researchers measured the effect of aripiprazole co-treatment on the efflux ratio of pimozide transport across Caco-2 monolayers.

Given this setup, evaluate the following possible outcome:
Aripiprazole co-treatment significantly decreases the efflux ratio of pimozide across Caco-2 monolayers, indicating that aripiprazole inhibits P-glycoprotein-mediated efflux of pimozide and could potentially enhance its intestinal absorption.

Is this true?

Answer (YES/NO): YES